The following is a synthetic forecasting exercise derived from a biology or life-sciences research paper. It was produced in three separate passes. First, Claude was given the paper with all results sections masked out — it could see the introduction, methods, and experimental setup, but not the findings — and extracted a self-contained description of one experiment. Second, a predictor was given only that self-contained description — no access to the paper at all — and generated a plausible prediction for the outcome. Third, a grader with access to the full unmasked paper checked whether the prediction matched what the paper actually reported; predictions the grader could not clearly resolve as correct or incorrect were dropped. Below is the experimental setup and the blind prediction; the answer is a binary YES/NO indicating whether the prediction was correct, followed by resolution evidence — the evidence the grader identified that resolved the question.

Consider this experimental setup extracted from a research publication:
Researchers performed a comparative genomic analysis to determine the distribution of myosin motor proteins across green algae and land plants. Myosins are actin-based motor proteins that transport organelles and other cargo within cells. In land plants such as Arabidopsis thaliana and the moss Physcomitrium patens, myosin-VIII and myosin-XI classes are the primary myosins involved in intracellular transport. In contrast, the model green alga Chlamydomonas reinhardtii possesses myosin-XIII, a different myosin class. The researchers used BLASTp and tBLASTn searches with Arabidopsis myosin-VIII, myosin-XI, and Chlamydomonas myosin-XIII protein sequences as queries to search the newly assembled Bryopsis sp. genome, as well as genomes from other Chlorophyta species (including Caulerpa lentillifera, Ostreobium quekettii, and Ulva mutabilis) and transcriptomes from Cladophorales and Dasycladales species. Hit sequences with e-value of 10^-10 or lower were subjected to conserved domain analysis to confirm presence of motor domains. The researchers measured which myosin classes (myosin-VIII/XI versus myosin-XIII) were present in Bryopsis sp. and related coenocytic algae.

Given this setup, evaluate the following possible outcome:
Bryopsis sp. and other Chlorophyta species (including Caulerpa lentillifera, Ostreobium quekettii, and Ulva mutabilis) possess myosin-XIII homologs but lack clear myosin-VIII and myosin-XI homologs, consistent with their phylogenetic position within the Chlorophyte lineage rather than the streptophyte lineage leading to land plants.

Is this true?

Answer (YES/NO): NO